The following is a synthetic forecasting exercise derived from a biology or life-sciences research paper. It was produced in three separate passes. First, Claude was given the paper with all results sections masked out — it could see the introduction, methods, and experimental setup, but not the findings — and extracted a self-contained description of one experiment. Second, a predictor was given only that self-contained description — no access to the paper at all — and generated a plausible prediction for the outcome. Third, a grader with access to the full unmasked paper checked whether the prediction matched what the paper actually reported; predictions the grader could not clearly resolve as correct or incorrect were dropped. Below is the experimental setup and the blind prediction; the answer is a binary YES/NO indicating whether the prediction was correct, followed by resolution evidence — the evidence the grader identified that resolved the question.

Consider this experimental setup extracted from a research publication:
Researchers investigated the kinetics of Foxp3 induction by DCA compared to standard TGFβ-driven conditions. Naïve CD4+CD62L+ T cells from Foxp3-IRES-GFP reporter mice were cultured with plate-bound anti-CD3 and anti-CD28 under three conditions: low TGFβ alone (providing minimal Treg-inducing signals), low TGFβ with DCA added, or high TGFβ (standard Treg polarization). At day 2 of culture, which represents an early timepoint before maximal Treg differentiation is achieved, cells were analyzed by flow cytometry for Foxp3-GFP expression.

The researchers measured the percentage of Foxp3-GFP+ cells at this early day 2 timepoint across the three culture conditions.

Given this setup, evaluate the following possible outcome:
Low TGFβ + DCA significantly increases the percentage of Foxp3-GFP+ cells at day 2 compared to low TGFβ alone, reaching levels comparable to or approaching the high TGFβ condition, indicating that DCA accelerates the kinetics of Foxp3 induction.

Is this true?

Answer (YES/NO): YES